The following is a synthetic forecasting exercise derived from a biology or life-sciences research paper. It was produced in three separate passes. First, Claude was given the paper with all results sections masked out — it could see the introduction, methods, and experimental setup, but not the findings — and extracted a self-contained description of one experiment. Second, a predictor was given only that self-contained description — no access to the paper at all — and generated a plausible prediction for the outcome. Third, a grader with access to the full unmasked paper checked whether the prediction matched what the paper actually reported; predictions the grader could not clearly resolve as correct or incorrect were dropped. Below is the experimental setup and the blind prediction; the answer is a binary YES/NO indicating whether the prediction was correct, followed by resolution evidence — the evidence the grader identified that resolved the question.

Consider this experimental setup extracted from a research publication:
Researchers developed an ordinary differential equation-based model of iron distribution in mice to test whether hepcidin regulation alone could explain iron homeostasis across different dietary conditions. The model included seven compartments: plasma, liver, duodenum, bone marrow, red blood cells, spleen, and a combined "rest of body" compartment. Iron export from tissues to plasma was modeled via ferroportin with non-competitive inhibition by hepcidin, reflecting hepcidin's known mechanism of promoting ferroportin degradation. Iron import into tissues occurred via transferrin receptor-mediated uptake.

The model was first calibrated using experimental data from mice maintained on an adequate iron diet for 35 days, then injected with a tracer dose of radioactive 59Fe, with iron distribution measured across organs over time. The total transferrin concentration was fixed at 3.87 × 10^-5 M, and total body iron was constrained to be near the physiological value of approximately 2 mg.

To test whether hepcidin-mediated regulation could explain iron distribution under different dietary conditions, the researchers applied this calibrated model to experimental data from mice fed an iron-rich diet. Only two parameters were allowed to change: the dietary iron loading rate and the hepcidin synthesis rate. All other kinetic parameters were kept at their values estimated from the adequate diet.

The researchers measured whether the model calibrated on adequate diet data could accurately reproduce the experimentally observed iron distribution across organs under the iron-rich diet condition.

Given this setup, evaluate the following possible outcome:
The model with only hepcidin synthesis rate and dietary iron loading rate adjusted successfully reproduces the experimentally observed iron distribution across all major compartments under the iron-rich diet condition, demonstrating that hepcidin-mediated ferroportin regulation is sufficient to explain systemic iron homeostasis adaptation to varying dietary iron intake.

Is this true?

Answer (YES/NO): NO